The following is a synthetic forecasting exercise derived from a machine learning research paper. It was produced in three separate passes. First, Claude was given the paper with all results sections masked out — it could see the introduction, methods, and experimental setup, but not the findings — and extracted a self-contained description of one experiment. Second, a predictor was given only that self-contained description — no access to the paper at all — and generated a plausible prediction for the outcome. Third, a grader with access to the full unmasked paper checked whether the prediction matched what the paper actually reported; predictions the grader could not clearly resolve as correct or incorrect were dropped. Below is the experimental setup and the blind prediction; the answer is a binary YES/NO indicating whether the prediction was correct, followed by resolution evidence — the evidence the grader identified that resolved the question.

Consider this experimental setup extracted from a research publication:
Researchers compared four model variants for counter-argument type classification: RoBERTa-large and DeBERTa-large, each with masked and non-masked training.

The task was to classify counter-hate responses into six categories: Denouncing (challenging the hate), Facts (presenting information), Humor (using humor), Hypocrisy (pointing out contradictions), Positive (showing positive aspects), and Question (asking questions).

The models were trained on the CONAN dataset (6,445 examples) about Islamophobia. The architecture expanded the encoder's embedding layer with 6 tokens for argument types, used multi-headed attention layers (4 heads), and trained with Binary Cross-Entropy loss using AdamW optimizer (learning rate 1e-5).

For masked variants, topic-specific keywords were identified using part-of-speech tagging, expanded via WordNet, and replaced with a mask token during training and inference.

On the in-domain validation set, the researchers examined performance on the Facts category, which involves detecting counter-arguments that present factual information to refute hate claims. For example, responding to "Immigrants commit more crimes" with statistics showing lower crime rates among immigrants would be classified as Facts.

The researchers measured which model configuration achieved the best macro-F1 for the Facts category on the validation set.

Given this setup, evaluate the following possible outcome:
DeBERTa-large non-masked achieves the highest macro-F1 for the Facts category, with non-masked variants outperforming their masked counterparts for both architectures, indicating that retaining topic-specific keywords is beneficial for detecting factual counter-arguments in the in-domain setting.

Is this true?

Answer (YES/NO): NO